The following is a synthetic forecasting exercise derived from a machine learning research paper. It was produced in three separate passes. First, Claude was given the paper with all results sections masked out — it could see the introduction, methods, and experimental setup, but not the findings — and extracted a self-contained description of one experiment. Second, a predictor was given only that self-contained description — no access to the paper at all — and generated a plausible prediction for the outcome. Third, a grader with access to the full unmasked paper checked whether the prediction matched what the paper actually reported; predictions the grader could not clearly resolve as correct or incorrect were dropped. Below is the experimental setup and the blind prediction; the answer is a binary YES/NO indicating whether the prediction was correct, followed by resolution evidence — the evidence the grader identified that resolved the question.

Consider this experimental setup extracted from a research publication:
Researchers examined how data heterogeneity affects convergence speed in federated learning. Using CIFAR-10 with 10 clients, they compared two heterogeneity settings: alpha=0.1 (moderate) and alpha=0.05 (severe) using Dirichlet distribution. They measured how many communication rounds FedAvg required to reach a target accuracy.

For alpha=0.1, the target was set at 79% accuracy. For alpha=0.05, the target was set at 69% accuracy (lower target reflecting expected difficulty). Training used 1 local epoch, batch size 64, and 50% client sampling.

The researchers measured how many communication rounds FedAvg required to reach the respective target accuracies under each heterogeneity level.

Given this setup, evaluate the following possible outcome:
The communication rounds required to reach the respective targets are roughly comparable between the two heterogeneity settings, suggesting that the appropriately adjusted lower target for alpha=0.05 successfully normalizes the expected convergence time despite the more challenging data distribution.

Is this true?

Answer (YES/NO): NO